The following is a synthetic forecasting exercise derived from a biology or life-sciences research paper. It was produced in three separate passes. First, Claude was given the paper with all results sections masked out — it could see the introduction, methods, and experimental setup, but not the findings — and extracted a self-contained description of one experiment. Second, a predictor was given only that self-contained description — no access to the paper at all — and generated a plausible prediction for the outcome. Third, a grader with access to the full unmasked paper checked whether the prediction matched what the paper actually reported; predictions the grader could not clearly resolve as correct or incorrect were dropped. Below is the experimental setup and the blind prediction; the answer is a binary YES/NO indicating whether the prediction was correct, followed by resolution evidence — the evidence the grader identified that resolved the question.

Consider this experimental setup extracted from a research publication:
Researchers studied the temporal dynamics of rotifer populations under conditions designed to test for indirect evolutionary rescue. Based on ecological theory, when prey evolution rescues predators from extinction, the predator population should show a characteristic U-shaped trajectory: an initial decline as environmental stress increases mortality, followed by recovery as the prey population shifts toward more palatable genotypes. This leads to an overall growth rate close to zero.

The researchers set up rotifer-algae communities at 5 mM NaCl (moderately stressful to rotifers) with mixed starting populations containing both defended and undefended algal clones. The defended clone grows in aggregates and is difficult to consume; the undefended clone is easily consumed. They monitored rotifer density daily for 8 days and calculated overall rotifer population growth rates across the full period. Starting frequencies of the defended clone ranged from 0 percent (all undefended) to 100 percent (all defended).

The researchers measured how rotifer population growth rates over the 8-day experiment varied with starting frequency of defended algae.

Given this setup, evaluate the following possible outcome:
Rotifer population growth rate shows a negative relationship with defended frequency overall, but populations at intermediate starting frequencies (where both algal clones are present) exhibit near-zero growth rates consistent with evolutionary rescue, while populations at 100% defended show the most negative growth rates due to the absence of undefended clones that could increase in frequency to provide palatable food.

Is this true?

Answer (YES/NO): YES